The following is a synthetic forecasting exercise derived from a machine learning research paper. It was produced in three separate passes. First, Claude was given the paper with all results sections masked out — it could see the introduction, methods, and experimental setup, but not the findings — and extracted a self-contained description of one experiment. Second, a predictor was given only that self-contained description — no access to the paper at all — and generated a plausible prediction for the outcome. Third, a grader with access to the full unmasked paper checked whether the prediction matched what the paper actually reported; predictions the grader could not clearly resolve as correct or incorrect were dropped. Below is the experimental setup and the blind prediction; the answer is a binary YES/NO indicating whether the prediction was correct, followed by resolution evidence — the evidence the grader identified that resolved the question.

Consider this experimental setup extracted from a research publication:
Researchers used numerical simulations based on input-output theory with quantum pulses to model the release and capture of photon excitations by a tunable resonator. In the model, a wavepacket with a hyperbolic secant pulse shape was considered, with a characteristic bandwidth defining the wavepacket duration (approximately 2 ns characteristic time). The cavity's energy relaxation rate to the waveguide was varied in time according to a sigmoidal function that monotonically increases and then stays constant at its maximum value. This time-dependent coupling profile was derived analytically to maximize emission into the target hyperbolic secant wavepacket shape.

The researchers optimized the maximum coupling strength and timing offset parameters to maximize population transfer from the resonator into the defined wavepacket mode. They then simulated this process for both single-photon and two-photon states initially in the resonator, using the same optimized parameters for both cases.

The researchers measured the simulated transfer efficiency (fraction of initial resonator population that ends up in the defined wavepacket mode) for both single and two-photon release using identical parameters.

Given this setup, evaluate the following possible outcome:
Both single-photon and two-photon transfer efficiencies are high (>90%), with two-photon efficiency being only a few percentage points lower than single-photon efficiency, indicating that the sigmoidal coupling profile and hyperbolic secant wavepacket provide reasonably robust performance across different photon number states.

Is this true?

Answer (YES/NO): NO